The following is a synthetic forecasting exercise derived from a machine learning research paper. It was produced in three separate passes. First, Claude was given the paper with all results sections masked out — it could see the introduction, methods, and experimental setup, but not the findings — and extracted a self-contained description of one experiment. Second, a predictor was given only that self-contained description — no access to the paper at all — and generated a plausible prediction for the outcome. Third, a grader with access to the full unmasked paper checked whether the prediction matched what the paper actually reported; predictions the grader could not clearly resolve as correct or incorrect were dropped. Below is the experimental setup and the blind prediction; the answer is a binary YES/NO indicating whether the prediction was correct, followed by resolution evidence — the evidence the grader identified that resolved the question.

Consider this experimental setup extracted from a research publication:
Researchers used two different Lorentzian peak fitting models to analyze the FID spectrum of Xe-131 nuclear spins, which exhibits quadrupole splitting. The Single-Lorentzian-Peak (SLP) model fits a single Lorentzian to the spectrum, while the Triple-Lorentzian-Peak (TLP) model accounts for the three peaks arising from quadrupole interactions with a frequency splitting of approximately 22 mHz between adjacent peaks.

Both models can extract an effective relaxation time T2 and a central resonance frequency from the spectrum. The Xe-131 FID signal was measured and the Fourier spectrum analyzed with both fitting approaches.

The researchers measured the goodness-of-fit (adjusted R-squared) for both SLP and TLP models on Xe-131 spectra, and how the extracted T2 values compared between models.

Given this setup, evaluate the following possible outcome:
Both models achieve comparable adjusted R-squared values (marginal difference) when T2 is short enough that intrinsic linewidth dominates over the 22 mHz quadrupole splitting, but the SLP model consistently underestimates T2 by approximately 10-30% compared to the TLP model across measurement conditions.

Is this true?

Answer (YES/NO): NO